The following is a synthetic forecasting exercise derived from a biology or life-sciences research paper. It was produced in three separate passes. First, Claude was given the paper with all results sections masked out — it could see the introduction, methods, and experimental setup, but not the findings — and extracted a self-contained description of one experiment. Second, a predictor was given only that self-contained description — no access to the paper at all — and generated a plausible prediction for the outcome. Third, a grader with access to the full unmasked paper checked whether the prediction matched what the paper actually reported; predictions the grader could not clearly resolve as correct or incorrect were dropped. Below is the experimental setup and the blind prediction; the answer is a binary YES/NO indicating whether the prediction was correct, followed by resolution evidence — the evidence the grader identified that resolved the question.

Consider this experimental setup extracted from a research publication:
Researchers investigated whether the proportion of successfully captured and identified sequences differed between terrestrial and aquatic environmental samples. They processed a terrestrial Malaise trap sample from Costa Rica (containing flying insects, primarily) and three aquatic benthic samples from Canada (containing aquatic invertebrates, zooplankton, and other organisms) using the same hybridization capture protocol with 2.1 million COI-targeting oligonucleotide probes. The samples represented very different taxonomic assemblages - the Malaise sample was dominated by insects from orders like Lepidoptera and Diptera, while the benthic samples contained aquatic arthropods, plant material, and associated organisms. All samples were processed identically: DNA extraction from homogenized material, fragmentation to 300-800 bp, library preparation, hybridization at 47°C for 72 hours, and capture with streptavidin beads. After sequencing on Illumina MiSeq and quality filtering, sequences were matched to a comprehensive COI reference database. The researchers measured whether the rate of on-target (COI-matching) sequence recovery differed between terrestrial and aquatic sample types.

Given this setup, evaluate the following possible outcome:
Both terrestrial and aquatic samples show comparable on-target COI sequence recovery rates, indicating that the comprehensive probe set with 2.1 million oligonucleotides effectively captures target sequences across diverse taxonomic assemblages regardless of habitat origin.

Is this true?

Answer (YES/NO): YES